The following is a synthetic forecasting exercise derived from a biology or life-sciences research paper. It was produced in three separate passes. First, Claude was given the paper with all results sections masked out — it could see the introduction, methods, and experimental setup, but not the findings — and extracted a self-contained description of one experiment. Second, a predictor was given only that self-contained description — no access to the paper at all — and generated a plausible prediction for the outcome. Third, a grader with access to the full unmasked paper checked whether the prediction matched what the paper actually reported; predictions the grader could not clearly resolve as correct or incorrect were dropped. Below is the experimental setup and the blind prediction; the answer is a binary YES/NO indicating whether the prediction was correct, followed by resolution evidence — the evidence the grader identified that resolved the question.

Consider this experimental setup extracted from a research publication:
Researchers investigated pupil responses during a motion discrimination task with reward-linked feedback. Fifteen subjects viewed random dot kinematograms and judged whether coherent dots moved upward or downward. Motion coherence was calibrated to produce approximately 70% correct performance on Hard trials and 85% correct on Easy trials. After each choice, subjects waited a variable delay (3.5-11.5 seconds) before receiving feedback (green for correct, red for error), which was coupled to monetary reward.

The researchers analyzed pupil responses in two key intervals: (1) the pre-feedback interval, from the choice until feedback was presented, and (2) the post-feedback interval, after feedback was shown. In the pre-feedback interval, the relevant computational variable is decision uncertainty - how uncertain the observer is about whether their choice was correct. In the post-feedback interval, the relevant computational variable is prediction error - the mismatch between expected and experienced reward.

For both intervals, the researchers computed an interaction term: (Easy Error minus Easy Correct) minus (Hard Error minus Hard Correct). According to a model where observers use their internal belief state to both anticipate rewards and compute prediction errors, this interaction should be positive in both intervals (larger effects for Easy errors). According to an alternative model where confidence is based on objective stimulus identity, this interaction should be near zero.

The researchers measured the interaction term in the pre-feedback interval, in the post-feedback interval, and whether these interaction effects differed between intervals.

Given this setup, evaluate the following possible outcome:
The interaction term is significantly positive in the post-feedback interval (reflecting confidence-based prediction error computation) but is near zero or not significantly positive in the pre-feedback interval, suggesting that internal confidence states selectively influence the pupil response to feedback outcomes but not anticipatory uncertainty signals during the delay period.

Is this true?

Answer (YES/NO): NO